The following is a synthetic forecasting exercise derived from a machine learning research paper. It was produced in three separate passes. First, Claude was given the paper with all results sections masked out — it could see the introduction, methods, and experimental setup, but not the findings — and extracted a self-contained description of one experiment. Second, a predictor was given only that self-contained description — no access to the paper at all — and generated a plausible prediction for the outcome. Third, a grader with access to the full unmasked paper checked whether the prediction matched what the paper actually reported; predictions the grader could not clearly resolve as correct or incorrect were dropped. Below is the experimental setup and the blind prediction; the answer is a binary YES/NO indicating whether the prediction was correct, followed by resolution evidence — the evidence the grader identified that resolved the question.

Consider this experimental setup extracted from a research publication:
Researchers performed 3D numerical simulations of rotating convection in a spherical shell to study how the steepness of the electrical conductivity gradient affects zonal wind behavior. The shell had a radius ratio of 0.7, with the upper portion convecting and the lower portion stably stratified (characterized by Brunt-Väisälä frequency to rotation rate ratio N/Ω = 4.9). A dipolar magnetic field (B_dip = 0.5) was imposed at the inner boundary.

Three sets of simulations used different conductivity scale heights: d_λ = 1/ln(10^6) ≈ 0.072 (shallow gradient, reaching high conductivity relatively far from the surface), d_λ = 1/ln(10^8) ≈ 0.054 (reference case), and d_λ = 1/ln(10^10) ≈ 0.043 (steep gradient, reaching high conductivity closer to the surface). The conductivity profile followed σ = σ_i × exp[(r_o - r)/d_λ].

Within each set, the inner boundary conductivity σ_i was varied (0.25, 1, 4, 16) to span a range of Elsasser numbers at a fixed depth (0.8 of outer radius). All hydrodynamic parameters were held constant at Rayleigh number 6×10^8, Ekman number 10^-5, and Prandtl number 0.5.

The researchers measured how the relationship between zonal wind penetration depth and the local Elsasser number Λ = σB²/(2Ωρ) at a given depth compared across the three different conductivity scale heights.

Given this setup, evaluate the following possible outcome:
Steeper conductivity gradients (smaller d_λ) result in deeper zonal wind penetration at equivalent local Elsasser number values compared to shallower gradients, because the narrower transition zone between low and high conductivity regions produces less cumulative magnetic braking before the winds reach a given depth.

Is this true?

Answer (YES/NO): NO